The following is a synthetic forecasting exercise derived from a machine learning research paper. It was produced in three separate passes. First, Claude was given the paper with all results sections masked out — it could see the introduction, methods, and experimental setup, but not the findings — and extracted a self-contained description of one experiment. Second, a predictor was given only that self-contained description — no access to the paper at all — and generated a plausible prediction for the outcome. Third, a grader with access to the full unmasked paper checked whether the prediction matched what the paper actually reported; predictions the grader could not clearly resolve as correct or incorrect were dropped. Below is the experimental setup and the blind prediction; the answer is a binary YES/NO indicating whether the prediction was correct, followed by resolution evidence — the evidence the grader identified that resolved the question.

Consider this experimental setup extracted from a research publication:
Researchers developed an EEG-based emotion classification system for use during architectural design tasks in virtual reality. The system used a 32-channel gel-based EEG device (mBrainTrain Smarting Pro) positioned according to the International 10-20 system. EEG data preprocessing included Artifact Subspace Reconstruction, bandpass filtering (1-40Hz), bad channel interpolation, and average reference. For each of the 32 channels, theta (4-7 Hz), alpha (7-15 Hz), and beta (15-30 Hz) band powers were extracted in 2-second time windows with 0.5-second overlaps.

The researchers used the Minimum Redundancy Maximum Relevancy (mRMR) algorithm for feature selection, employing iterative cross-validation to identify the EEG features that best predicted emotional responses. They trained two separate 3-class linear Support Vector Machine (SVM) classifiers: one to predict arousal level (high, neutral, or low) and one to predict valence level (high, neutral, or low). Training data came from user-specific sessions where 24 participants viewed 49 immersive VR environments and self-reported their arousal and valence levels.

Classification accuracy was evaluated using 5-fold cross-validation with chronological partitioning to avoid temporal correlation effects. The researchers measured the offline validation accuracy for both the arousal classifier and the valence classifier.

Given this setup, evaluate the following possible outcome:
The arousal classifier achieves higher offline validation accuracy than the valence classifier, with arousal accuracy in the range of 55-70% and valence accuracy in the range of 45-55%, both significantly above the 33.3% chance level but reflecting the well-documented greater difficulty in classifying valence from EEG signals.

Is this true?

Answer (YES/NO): NO